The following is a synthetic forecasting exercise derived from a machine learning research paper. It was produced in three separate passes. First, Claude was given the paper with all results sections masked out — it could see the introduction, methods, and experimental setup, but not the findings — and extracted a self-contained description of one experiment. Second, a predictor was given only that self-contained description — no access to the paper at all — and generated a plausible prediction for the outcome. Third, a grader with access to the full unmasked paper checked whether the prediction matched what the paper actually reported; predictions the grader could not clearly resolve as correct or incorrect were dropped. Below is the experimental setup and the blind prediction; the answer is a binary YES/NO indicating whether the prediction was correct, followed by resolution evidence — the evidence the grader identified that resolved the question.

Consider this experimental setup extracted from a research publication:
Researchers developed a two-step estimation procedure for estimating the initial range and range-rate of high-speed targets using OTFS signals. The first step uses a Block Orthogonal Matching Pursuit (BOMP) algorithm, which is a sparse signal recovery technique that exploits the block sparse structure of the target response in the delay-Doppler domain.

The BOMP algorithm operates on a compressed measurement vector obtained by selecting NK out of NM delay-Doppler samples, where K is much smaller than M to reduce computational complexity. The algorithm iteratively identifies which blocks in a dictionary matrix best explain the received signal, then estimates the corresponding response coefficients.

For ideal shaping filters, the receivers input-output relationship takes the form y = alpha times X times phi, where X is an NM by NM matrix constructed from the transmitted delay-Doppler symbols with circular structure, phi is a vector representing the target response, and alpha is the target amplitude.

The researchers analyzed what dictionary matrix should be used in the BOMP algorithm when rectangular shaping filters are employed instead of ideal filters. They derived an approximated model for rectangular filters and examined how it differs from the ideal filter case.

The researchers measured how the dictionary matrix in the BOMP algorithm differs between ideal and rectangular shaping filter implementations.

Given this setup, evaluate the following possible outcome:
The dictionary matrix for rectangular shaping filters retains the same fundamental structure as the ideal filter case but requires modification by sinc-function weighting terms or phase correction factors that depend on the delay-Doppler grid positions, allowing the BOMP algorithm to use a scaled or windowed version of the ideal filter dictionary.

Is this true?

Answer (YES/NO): YES